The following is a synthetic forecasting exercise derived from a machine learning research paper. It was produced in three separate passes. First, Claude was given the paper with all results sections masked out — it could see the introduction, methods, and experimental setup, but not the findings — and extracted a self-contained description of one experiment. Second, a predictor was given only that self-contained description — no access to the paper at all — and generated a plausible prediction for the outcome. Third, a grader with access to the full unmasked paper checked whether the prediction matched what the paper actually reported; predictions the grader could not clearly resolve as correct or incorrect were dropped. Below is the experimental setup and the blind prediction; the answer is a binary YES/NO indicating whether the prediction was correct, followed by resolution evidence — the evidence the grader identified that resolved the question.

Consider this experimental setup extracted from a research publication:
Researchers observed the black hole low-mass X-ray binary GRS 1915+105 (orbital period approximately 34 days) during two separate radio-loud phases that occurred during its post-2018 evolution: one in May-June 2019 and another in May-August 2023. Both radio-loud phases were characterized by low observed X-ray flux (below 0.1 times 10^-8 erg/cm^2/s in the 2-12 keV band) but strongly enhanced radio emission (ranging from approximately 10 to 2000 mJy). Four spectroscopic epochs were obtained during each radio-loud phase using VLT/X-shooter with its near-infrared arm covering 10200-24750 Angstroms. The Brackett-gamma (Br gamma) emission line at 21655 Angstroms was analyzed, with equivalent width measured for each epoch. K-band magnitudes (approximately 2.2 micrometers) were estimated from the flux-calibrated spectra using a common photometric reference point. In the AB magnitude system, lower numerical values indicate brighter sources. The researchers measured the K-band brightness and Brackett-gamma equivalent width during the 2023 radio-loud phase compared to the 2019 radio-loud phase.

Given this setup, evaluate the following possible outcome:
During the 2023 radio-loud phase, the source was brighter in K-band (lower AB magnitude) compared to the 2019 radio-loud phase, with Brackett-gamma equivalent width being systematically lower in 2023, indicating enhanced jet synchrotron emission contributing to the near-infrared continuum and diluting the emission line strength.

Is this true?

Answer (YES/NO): NO